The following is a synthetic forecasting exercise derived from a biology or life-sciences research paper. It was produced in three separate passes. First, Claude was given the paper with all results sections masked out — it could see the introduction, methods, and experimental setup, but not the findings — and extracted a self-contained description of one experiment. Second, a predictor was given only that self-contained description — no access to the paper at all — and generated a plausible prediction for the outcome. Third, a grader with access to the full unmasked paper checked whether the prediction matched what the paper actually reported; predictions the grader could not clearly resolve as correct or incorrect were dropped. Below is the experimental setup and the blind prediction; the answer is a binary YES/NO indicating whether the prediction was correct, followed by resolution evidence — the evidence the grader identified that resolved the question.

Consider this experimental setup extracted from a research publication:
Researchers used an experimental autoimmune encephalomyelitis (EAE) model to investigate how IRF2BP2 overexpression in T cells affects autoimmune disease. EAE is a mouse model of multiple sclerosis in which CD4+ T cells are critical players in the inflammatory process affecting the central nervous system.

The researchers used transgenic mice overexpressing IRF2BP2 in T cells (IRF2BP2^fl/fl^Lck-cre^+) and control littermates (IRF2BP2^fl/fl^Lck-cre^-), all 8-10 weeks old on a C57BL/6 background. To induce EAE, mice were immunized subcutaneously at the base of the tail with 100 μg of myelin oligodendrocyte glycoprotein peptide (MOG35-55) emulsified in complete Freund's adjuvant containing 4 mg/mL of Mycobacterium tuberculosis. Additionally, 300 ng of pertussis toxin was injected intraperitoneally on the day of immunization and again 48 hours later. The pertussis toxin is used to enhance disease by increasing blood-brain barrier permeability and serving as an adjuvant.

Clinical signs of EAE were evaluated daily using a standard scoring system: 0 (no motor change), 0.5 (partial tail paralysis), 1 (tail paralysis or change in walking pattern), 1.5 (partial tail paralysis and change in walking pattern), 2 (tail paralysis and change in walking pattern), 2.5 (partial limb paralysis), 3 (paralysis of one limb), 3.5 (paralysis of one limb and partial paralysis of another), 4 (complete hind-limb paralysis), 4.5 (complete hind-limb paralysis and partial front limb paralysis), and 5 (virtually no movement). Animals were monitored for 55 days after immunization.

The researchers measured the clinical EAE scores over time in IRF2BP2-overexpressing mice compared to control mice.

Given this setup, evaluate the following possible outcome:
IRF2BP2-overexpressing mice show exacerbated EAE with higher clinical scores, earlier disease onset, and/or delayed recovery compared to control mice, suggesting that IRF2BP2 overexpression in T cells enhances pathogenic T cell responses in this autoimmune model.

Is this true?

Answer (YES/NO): NO